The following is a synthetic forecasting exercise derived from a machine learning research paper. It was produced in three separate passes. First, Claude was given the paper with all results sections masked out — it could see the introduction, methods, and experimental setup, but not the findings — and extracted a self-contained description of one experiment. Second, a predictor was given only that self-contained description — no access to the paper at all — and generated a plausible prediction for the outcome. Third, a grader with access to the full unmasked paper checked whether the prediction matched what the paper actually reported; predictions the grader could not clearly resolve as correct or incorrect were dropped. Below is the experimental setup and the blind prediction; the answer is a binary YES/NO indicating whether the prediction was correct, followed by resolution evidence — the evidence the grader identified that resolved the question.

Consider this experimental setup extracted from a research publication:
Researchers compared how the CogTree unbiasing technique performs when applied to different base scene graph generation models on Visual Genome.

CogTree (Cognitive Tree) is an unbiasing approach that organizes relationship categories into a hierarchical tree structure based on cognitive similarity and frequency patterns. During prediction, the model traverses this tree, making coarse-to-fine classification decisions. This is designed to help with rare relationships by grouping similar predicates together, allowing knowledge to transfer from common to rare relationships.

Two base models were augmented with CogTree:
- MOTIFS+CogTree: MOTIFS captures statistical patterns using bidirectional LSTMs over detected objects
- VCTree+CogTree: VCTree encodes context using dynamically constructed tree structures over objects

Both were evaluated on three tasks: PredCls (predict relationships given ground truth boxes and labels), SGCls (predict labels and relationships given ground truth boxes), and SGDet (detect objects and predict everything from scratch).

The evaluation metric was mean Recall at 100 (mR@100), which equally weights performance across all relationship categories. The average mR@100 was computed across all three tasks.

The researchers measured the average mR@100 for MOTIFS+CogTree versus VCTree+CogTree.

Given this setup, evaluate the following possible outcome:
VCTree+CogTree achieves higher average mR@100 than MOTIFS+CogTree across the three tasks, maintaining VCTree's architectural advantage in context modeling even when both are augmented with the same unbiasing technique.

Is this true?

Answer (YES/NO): YES